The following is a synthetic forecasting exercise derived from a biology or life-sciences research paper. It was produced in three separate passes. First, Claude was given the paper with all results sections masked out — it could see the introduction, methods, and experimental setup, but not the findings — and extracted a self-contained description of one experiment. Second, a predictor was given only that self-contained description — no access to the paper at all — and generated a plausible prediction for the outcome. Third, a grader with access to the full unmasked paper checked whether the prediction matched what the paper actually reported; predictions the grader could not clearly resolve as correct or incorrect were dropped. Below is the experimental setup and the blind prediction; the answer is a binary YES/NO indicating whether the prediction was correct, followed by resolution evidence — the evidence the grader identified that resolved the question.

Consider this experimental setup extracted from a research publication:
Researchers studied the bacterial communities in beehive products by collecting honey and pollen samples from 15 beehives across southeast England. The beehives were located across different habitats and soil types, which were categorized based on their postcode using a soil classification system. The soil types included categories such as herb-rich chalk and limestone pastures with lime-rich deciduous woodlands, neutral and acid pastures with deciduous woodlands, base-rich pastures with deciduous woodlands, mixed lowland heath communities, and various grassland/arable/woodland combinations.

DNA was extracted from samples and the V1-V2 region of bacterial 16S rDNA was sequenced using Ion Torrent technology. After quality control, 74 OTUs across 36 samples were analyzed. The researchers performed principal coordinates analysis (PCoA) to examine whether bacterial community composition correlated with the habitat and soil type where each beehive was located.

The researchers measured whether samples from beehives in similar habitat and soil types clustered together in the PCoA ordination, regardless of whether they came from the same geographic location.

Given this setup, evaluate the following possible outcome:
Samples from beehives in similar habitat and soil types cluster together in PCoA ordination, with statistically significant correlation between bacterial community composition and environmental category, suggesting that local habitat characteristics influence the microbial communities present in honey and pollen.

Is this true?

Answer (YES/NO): NO